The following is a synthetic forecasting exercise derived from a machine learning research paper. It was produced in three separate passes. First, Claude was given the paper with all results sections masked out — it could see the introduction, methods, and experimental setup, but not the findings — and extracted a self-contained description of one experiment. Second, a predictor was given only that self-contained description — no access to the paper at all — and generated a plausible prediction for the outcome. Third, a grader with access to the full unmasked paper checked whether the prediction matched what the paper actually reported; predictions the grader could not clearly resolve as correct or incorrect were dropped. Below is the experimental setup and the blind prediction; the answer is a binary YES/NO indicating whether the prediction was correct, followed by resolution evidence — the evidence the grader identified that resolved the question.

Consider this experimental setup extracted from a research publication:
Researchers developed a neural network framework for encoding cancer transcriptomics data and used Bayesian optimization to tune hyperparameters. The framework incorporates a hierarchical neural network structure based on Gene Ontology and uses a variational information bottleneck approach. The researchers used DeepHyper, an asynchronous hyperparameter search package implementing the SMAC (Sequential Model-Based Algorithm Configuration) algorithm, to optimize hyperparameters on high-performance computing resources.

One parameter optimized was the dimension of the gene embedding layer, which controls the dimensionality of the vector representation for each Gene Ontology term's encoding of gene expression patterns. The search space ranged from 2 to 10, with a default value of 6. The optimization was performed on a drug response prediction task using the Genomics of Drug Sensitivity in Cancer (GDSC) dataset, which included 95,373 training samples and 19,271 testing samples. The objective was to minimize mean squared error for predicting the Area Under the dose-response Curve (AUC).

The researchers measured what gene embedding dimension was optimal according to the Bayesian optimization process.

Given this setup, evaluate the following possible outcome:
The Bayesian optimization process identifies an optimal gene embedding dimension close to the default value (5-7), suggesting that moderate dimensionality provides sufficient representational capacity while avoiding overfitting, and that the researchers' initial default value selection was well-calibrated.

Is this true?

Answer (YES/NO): NO